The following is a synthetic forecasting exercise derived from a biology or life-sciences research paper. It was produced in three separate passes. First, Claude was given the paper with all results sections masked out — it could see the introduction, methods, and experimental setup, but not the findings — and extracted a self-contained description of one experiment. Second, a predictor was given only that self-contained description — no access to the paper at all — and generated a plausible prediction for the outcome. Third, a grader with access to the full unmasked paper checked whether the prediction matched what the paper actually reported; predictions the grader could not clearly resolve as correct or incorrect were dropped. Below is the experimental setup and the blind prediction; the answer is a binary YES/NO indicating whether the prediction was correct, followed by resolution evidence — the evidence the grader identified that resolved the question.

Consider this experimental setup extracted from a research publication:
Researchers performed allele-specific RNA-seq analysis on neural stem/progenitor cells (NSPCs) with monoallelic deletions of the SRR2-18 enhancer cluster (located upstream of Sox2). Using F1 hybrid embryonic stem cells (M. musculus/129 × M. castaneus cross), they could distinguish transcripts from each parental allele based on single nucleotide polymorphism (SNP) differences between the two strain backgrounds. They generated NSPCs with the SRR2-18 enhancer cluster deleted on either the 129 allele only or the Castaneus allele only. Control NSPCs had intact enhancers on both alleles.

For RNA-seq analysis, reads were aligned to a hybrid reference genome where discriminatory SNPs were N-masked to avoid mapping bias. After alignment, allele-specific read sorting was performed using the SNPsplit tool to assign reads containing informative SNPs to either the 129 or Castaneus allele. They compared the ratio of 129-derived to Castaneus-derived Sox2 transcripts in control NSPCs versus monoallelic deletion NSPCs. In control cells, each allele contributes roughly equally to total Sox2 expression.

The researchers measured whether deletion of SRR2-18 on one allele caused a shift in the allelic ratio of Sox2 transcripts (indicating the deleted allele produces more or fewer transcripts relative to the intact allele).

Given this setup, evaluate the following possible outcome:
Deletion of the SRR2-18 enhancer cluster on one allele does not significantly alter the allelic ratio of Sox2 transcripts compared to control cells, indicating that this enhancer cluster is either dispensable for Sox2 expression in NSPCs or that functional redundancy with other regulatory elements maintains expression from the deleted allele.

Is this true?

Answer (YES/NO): NO